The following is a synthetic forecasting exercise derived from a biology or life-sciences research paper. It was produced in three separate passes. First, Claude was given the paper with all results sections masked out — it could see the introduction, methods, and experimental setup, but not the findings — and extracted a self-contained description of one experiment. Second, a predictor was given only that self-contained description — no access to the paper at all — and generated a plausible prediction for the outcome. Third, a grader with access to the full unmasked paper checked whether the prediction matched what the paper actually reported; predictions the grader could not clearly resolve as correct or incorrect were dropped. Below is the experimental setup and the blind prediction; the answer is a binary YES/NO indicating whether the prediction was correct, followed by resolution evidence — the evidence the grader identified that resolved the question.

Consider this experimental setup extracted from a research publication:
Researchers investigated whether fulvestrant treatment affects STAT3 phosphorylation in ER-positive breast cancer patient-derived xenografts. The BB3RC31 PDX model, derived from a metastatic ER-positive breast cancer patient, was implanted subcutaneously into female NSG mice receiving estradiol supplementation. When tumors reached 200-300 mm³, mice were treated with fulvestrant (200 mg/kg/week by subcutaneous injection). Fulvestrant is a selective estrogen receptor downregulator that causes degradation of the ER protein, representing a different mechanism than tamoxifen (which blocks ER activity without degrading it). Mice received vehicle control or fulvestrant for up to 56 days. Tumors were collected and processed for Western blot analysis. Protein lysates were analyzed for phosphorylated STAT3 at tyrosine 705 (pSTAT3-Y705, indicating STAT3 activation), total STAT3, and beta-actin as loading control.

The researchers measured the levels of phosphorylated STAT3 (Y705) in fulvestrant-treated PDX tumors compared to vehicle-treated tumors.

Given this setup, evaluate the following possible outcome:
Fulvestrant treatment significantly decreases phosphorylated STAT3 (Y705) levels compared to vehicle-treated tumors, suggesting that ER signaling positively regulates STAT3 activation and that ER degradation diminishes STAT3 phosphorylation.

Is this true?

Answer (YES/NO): NO